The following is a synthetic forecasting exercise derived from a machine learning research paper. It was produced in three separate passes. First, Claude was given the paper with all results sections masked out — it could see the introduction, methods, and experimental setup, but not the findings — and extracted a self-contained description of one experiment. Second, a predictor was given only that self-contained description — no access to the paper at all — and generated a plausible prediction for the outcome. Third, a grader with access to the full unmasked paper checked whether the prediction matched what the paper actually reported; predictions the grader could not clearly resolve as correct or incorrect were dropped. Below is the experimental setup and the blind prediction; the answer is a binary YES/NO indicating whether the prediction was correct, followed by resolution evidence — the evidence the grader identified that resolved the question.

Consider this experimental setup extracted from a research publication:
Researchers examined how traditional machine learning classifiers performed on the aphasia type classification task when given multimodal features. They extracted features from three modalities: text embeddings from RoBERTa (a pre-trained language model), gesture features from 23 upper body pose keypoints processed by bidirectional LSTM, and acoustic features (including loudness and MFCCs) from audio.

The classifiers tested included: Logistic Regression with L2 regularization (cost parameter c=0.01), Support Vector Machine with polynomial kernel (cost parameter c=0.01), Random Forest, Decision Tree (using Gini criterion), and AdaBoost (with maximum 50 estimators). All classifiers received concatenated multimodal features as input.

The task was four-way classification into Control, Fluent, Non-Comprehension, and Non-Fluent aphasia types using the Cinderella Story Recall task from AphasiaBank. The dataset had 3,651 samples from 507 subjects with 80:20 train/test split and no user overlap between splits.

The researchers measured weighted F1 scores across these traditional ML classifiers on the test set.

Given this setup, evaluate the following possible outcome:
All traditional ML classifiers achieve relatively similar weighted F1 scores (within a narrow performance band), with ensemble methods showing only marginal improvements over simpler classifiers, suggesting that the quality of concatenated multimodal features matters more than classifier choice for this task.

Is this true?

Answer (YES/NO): NO